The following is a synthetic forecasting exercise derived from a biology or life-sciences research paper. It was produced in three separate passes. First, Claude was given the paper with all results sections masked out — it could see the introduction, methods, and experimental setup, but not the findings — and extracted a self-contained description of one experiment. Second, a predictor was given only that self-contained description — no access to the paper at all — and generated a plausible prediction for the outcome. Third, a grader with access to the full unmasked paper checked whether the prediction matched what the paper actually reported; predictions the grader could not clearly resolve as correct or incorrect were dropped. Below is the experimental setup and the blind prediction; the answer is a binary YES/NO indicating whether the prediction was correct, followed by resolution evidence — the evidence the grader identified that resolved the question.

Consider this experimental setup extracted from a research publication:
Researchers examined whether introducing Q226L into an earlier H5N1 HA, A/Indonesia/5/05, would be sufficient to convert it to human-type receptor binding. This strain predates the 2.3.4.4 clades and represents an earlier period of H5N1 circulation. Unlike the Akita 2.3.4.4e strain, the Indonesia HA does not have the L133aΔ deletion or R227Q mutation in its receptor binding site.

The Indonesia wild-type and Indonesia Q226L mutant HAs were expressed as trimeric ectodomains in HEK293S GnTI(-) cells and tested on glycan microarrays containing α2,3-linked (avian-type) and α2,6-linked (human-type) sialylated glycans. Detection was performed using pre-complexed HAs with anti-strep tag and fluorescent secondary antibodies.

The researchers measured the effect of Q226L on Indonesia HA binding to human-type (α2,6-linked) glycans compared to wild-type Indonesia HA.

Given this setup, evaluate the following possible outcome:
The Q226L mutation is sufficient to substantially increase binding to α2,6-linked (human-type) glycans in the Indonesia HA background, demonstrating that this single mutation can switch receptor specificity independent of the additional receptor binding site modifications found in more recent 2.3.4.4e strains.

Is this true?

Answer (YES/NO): NO